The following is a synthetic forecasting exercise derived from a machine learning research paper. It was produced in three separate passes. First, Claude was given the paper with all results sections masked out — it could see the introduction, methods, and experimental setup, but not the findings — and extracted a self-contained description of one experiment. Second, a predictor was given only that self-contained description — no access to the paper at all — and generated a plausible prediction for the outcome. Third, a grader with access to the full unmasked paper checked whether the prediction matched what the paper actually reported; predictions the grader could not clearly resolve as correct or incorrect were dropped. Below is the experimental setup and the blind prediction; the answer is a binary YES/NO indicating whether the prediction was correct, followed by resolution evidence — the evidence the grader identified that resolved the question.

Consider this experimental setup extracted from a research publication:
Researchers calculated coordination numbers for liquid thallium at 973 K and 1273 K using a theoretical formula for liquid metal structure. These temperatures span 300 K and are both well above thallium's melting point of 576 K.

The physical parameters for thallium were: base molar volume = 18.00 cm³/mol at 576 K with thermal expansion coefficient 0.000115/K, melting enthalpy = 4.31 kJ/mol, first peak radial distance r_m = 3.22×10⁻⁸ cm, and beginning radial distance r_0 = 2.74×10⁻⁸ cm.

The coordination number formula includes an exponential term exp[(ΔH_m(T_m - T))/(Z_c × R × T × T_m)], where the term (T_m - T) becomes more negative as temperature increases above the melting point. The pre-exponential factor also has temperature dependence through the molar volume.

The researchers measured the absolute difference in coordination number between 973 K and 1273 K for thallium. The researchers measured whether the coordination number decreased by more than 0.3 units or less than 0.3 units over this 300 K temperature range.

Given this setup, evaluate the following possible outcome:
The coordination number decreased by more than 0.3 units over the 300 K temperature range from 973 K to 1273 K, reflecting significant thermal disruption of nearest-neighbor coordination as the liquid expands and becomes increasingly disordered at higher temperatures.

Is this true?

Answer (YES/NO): YES